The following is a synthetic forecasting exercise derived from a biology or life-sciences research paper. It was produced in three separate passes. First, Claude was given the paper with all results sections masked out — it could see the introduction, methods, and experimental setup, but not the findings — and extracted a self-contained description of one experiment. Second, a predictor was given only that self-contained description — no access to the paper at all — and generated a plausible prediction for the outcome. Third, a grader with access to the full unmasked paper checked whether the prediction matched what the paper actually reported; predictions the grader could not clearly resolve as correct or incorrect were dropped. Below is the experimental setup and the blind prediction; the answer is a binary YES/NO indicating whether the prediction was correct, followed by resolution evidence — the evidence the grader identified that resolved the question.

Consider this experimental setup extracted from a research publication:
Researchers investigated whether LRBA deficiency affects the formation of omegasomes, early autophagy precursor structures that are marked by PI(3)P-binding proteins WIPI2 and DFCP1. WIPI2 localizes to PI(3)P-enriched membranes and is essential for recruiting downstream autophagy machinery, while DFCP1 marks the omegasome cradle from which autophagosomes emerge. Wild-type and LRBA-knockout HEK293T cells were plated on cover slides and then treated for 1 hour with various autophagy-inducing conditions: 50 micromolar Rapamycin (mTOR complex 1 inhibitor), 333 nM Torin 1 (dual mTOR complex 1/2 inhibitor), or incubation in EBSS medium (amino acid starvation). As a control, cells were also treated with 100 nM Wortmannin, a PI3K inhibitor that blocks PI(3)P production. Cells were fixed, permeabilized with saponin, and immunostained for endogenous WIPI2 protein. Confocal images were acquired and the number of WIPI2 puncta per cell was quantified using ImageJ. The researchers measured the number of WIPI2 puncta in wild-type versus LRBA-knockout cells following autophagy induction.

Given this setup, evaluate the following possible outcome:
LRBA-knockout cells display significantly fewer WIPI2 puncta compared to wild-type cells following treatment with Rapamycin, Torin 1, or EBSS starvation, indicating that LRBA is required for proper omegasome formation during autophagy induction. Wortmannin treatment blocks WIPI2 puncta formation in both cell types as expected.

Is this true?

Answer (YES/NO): YES